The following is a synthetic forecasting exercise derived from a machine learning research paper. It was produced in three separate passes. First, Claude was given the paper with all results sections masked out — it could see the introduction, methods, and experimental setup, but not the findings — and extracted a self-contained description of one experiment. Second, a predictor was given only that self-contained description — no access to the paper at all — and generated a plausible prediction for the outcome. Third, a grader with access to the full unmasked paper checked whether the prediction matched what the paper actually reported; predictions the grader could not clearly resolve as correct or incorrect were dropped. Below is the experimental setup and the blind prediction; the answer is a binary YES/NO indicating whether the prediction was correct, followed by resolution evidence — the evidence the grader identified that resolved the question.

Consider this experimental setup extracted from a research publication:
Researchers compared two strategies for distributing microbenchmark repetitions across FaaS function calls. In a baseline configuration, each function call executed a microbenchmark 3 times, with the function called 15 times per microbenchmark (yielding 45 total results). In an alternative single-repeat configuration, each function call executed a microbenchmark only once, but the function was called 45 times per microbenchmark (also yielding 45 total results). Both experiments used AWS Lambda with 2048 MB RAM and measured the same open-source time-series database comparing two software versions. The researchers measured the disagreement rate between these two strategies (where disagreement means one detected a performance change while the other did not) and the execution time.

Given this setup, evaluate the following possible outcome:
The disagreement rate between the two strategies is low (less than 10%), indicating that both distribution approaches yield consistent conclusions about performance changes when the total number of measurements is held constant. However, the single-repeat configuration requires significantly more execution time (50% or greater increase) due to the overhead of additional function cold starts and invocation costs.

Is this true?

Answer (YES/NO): NO